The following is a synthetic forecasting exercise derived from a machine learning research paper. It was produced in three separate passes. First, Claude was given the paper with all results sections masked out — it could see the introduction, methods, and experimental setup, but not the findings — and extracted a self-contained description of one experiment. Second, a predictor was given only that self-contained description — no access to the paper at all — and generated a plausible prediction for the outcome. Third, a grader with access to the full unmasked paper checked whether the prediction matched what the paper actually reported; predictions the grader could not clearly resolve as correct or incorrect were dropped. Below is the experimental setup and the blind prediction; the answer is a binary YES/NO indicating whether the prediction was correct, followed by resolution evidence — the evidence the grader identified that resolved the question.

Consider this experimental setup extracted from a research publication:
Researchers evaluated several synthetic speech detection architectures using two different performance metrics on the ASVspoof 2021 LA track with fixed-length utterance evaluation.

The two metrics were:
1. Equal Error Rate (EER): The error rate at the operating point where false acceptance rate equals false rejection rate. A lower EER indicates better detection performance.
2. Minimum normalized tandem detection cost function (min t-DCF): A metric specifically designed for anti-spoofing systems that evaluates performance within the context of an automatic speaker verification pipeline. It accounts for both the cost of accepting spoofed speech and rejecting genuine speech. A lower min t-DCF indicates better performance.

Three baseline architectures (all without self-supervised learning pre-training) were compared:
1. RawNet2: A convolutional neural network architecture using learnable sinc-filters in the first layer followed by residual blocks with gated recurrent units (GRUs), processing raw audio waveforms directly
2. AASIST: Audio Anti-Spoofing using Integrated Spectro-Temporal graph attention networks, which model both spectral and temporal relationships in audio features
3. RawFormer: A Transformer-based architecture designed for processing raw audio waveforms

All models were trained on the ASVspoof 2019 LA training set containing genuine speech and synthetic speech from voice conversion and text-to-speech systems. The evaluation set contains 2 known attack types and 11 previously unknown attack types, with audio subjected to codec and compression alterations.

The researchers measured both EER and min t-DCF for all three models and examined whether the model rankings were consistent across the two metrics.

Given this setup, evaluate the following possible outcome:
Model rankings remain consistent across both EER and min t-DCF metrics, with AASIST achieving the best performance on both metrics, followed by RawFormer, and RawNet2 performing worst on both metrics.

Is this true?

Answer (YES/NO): NO